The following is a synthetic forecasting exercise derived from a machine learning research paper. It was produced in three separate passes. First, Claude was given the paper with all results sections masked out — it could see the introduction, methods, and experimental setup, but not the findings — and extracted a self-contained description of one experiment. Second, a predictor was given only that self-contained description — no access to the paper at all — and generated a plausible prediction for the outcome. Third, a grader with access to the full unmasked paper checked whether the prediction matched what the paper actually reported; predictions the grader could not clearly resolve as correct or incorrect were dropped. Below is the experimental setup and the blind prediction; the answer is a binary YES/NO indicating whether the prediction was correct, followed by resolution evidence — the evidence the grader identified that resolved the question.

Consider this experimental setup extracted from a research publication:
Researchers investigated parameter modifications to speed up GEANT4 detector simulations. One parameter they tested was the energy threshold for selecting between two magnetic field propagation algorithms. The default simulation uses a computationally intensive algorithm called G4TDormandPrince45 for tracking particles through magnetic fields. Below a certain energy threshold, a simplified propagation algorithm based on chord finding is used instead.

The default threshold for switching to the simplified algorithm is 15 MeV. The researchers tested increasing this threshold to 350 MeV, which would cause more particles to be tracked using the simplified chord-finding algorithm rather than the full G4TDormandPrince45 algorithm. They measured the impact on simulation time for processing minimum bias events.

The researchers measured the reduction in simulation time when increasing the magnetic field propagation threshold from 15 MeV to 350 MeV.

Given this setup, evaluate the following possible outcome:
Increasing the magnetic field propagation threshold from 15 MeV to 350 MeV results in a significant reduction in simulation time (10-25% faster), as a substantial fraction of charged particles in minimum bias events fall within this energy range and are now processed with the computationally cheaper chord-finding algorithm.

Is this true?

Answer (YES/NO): NO